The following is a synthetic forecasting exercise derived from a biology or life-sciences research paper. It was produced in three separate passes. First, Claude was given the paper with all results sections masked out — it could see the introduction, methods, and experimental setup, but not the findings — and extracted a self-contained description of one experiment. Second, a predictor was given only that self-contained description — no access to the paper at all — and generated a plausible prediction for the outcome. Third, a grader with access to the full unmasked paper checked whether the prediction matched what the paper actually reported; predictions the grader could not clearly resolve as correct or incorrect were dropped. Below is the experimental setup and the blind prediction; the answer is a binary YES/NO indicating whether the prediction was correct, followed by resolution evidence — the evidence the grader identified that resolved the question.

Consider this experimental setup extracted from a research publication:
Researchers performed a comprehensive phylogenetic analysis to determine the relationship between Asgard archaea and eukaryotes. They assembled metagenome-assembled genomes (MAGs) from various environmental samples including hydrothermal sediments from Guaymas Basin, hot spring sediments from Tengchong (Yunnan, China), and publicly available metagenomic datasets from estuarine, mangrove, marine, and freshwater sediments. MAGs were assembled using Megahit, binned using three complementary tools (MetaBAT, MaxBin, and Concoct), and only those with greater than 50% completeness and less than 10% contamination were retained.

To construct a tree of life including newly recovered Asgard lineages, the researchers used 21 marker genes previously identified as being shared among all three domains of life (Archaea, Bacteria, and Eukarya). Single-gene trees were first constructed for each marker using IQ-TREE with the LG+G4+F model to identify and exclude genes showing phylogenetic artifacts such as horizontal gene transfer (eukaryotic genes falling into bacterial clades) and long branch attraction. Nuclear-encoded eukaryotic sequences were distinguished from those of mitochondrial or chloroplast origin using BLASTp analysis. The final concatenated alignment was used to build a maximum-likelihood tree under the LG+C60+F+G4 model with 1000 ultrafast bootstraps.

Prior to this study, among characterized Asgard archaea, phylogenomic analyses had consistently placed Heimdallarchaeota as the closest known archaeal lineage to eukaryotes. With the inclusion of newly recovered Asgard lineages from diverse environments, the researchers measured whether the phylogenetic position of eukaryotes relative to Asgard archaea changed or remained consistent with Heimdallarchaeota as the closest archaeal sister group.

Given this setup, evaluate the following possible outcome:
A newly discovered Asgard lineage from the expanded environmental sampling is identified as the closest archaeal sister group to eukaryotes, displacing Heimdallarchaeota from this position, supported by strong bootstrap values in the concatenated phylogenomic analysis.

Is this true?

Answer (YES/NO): YES